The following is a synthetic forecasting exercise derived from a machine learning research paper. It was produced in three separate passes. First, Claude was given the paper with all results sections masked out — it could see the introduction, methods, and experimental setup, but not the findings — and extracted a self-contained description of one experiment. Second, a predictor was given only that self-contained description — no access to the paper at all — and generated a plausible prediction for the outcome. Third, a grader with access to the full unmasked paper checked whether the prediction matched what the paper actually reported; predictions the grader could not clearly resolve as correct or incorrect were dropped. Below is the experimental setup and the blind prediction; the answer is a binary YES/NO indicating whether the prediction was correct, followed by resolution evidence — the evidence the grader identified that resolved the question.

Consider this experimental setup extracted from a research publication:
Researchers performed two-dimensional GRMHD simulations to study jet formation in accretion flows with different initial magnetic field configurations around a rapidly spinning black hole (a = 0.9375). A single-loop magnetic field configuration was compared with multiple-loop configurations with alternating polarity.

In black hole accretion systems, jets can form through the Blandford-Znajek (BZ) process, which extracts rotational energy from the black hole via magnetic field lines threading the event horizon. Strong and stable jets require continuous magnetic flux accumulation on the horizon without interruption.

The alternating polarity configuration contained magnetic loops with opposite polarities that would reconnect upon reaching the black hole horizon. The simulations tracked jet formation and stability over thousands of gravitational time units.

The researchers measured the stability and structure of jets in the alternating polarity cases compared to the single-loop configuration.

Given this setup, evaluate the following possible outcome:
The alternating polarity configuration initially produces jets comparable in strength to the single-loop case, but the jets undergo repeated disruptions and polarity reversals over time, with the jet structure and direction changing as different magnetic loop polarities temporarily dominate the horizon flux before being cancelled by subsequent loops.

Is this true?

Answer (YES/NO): NO